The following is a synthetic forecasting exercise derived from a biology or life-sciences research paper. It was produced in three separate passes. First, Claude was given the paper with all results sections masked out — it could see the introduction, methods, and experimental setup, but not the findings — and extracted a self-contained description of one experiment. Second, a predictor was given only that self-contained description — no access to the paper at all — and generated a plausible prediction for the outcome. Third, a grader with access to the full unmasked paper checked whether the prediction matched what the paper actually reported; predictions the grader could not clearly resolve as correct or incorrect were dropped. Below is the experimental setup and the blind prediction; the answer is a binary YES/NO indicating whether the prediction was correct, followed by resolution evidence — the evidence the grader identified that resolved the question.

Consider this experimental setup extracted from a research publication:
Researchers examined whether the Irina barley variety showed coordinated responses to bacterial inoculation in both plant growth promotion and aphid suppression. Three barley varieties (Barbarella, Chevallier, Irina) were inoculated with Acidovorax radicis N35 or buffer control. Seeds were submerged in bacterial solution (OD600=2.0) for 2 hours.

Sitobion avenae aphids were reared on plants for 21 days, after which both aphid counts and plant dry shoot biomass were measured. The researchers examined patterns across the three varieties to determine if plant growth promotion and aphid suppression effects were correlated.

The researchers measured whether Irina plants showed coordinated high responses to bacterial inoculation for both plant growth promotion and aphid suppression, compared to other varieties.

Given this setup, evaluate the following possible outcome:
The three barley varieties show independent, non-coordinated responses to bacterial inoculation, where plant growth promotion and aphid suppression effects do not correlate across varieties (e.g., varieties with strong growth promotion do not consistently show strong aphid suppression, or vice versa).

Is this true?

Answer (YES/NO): NO